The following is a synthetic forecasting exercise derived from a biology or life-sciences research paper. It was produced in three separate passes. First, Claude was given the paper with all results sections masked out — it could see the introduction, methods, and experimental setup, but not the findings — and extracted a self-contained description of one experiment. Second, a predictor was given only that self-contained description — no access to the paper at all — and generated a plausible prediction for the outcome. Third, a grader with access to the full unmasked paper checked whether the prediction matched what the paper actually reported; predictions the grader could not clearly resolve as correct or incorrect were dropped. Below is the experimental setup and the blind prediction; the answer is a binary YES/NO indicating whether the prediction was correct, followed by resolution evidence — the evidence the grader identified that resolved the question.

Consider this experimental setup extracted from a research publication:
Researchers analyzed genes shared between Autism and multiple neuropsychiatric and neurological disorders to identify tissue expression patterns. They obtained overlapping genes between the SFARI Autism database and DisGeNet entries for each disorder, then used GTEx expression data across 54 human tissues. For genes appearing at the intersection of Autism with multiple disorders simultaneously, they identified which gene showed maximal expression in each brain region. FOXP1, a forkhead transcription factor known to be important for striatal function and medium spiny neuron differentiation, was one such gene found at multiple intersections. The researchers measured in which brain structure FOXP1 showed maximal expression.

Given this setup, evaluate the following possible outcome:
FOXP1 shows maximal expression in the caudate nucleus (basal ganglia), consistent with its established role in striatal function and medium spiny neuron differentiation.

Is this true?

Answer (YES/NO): NO